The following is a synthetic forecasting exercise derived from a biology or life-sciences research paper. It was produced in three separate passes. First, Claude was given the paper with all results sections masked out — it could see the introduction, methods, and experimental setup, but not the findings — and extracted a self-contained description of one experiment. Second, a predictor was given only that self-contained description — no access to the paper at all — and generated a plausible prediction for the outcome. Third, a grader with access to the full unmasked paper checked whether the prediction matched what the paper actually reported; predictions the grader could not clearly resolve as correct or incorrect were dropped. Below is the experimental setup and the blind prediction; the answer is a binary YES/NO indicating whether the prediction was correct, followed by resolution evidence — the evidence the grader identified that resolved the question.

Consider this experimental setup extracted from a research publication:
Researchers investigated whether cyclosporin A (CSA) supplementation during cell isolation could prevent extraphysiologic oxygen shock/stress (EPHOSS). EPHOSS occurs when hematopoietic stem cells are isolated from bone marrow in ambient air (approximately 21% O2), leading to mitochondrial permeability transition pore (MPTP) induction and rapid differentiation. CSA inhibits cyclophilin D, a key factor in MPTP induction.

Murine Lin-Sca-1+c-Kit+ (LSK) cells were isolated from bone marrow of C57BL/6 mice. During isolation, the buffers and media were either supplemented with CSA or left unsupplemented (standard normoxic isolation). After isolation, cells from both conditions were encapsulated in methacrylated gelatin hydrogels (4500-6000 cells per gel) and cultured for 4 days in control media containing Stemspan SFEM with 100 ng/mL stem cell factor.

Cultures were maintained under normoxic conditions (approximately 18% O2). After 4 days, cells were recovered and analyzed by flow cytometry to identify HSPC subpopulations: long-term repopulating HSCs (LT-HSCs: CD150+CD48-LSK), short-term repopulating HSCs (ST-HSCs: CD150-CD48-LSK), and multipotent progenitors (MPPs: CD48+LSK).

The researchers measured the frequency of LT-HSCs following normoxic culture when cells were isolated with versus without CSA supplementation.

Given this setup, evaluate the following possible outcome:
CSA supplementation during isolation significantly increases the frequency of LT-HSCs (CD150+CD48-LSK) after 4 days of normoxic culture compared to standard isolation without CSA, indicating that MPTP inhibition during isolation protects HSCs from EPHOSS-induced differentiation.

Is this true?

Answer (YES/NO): NO